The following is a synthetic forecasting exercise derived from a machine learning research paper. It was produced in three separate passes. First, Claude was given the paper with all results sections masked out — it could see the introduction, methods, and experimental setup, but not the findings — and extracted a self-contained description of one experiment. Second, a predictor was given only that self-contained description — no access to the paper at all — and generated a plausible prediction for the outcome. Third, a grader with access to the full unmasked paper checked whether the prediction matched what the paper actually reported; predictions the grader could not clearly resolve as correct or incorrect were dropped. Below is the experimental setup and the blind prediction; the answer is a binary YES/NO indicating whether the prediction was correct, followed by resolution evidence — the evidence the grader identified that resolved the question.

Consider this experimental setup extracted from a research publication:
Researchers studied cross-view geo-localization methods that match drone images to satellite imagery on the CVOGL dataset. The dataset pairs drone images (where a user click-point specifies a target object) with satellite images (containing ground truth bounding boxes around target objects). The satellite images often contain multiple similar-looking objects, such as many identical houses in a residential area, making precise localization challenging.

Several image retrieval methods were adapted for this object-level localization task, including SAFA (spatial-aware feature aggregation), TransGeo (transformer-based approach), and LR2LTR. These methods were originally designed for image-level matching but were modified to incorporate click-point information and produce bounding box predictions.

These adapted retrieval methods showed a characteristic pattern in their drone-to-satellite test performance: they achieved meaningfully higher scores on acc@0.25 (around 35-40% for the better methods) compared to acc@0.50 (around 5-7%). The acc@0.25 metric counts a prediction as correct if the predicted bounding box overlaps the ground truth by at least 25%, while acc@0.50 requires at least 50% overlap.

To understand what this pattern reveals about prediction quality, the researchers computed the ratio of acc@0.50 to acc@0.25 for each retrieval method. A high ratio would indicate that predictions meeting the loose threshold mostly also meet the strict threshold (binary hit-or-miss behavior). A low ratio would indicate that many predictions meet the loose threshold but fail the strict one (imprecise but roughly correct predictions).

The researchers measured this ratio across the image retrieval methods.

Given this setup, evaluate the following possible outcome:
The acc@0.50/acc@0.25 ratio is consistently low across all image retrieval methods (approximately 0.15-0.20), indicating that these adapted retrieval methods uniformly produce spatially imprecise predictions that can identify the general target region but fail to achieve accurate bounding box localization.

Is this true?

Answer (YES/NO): YES